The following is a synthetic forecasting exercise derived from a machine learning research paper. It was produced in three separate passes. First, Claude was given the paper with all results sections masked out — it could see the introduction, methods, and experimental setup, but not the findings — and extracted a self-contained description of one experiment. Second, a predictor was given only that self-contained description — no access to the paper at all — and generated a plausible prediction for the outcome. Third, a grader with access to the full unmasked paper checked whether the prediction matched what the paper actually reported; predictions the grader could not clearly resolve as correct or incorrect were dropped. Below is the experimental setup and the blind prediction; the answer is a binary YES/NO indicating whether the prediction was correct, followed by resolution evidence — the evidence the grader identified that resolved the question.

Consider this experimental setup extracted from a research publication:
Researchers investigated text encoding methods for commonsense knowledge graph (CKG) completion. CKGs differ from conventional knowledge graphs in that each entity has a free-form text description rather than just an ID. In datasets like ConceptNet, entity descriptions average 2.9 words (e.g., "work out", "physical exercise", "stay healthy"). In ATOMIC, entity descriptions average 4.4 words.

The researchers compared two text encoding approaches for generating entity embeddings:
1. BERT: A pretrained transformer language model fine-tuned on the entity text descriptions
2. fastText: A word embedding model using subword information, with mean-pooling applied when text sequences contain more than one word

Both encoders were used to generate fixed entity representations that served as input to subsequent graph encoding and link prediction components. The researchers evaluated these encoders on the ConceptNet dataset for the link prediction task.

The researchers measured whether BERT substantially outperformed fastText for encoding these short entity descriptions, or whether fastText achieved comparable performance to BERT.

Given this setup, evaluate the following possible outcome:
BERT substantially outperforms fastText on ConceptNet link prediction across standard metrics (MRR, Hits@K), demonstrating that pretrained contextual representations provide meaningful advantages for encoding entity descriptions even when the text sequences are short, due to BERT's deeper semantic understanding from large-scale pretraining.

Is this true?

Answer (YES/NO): NO